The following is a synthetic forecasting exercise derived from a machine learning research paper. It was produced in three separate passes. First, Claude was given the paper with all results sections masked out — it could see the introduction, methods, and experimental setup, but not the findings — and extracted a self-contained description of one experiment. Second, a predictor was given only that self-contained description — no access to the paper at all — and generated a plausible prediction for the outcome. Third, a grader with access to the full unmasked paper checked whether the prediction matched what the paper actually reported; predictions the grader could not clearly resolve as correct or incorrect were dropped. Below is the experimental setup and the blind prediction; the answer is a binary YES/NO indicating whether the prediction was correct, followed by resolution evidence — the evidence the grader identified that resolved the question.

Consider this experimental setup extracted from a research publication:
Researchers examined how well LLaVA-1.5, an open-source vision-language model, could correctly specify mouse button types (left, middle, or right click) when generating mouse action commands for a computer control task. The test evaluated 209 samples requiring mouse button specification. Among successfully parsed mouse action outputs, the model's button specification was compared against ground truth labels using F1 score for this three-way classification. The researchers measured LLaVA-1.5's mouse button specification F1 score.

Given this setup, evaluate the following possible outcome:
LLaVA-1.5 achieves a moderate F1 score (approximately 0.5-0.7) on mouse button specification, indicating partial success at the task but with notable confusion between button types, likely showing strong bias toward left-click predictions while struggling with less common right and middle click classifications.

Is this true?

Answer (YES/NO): NO